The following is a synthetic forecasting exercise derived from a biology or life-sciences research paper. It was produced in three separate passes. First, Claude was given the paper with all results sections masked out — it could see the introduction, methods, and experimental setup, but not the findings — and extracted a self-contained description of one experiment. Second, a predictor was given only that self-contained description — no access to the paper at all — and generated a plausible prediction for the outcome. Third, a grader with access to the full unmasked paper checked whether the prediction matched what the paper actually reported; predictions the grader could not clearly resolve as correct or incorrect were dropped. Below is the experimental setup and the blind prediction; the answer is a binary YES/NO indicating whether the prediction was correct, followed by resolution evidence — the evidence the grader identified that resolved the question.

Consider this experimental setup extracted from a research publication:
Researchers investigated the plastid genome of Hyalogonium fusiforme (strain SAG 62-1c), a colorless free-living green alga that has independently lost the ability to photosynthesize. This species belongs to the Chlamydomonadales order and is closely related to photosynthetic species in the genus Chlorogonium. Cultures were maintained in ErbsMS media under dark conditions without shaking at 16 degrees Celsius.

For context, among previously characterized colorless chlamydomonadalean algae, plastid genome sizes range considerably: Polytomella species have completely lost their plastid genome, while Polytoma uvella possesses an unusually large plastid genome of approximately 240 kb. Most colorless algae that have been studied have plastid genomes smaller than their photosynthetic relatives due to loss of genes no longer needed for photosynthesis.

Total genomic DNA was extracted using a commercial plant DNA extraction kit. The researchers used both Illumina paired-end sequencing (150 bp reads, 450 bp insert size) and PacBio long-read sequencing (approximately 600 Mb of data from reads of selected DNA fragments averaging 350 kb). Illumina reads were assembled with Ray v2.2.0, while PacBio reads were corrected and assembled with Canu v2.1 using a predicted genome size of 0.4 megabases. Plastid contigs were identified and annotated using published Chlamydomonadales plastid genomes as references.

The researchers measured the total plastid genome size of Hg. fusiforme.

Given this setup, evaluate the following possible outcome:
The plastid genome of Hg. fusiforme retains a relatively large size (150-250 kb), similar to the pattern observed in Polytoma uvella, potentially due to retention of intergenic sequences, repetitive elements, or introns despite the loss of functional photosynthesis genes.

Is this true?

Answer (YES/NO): NO